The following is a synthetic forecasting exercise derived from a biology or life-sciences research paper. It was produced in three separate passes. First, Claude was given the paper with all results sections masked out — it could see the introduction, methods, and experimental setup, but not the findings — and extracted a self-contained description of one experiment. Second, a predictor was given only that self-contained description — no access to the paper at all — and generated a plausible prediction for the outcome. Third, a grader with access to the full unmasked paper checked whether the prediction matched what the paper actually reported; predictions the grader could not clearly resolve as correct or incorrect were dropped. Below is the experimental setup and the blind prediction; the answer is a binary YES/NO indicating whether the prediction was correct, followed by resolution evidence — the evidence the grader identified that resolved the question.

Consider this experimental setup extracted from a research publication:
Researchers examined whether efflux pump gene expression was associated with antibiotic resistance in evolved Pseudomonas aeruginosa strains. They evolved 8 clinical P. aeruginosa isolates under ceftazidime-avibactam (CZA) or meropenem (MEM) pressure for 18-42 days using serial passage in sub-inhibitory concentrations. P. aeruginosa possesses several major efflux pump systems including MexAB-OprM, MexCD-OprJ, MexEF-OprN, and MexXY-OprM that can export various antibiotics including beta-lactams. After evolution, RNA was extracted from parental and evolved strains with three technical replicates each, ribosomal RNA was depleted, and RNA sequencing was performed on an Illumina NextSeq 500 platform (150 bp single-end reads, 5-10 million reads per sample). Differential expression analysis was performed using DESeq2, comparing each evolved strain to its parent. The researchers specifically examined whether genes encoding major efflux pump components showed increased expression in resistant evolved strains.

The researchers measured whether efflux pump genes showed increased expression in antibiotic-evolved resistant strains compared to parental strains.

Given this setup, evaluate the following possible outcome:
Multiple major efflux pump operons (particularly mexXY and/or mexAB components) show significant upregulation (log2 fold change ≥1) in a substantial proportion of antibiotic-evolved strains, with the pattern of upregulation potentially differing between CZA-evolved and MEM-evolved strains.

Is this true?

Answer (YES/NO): NO